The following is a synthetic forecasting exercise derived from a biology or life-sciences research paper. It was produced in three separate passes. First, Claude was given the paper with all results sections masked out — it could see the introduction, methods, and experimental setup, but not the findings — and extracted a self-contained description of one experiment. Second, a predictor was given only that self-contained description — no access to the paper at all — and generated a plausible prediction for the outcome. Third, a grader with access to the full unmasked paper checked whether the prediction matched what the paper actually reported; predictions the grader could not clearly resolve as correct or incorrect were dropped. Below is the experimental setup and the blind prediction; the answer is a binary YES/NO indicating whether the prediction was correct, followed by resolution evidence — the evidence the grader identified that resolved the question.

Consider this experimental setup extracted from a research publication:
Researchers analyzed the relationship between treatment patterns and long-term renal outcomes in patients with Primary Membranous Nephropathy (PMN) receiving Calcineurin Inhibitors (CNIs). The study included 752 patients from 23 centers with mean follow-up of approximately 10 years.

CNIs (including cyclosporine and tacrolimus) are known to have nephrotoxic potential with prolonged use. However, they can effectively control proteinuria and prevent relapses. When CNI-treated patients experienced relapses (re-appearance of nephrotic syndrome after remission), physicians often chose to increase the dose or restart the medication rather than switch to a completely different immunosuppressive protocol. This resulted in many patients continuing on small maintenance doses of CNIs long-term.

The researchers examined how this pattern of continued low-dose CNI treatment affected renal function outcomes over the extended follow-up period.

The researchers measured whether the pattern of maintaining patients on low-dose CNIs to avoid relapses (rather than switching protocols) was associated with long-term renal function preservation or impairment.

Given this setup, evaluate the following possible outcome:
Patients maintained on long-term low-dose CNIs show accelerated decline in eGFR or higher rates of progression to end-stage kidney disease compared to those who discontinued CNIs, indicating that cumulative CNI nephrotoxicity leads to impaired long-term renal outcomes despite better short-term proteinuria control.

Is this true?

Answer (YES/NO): YES